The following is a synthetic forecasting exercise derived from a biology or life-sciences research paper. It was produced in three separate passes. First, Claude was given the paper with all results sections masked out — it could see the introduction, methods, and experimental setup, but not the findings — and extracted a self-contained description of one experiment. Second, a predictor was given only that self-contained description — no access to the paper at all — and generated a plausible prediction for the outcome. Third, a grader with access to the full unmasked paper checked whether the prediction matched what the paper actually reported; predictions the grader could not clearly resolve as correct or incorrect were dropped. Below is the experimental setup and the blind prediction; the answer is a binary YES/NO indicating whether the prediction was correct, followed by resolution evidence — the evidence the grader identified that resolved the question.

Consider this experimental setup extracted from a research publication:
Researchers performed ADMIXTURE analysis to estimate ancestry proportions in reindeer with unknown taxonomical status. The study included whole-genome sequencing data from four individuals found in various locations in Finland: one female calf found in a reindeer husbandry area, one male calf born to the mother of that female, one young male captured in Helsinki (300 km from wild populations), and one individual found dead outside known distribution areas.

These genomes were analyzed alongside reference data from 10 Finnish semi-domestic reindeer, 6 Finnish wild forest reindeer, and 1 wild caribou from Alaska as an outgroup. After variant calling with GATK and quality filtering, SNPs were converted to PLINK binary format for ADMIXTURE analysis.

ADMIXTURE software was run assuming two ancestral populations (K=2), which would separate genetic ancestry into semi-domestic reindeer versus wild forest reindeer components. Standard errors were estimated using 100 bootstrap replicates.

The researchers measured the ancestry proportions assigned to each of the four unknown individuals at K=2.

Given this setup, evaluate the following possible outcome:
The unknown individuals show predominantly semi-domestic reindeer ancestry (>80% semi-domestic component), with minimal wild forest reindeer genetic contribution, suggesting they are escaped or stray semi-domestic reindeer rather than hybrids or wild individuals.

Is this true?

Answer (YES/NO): NO